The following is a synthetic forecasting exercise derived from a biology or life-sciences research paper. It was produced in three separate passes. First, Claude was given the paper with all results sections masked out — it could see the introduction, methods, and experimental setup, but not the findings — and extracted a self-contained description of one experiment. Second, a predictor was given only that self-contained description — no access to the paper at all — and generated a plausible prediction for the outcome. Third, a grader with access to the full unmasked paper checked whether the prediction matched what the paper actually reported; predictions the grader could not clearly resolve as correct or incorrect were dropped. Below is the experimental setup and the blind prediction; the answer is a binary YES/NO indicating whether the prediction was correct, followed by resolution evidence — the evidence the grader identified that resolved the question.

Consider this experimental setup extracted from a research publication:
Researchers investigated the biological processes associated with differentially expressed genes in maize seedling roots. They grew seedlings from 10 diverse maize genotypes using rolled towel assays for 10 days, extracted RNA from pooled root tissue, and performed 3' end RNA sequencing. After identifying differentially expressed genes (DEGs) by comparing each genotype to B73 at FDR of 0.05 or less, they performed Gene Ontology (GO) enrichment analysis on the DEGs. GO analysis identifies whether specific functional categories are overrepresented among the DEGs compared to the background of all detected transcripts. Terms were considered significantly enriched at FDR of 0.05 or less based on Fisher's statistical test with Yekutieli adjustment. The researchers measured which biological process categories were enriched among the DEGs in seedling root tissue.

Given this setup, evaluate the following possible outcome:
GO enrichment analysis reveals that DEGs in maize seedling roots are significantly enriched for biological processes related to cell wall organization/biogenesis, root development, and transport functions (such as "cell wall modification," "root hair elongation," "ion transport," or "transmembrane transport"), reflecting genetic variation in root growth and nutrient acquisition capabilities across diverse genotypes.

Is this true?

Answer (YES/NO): NO